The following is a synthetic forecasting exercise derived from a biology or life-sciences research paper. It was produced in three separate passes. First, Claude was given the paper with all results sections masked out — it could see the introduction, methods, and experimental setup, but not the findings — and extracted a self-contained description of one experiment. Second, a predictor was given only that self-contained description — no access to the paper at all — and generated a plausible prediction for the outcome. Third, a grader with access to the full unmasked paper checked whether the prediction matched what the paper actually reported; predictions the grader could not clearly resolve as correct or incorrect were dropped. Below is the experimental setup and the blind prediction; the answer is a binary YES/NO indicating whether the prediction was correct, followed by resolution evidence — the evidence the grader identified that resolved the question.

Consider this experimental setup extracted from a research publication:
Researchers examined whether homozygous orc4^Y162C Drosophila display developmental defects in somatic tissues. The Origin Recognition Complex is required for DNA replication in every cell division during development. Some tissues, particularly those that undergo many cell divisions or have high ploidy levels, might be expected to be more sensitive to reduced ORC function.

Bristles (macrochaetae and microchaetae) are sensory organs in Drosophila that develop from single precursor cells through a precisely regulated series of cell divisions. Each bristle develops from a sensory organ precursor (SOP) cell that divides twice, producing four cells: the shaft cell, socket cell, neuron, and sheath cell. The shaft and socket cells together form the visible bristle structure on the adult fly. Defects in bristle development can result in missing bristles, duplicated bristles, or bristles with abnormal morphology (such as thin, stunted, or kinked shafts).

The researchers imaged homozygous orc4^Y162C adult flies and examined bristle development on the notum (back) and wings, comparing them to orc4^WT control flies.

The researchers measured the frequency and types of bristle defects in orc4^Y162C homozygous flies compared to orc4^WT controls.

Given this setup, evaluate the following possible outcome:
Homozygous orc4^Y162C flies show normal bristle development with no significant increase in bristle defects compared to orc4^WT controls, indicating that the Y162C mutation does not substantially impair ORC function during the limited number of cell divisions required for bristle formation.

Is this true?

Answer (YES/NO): NO